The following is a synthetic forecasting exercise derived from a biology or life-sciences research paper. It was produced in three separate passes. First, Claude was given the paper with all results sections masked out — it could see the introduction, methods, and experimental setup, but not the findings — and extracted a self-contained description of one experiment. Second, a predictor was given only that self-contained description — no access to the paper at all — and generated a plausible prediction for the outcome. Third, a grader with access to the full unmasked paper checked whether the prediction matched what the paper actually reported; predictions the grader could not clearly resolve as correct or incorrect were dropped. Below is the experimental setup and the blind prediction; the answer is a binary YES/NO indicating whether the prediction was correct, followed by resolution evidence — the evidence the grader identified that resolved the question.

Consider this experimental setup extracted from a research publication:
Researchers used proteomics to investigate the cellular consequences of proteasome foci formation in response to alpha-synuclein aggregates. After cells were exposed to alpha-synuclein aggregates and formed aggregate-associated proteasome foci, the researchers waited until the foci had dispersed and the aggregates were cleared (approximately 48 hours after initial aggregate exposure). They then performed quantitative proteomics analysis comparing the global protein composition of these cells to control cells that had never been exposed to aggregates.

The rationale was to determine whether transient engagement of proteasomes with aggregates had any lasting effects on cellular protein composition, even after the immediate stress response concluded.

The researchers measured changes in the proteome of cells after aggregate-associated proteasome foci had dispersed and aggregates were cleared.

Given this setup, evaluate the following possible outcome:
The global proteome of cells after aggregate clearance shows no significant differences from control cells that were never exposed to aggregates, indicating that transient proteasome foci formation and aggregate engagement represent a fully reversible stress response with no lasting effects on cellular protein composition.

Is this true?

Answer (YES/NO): NO